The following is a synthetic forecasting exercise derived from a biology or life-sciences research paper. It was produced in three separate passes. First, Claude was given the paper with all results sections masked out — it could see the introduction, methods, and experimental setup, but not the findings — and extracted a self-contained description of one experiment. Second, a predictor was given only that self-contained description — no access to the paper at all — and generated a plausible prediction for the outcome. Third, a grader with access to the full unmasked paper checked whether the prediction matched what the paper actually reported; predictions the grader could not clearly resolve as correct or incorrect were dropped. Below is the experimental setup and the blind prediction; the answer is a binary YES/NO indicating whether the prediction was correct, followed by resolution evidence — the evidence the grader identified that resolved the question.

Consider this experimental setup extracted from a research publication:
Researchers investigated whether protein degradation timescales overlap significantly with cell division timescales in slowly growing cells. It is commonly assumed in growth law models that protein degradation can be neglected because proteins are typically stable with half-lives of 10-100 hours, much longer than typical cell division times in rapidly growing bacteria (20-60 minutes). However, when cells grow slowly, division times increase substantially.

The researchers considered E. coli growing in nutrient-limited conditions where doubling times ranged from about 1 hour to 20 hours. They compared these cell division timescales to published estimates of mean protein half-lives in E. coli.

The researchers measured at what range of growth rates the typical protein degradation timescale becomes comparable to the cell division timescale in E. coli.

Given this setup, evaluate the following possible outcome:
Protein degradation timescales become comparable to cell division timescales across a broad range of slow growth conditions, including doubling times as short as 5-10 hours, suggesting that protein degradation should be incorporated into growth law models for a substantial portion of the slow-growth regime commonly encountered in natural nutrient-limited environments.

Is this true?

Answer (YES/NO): YES